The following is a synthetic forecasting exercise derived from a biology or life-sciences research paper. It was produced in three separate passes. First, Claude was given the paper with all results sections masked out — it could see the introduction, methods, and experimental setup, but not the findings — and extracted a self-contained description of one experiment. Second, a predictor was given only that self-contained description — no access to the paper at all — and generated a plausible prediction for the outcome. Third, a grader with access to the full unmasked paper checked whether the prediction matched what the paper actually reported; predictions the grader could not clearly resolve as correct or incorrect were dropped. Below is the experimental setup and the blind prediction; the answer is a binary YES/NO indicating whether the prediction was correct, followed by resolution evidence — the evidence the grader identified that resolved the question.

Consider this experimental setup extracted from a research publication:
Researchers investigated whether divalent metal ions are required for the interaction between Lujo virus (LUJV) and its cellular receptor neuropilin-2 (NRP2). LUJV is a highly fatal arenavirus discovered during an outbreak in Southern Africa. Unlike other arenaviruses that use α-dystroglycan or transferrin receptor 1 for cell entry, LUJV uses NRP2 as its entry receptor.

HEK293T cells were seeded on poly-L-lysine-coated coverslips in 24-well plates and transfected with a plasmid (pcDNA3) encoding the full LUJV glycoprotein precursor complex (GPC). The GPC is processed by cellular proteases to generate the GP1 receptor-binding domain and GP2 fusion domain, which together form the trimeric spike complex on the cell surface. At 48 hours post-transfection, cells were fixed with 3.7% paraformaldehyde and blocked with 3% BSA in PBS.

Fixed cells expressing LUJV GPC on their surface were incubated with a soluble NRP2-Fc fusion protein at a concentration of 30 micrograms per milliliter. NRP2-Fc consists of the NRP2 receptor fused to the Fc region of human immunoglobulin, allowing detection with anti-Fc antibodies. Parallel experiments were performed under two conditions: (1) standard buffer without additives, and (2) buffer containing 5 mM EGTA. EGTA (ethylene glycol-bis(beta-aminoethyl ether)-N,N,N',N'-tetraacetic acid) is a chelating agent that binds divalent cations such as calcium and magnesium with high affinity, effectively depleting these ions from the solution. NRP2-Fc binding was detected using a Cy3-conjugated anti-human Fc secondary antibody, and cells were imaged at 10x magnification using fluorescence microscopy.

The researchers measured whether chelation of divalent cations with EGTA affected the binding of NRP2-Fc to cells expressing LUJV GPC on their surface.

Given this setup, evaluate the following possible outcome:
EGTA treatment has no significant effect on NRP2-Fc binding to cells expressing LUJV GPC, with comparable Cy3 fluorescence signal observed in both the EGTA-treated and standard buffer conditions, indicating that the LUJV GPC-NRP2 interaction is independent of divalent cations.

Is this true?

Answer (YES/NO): NO